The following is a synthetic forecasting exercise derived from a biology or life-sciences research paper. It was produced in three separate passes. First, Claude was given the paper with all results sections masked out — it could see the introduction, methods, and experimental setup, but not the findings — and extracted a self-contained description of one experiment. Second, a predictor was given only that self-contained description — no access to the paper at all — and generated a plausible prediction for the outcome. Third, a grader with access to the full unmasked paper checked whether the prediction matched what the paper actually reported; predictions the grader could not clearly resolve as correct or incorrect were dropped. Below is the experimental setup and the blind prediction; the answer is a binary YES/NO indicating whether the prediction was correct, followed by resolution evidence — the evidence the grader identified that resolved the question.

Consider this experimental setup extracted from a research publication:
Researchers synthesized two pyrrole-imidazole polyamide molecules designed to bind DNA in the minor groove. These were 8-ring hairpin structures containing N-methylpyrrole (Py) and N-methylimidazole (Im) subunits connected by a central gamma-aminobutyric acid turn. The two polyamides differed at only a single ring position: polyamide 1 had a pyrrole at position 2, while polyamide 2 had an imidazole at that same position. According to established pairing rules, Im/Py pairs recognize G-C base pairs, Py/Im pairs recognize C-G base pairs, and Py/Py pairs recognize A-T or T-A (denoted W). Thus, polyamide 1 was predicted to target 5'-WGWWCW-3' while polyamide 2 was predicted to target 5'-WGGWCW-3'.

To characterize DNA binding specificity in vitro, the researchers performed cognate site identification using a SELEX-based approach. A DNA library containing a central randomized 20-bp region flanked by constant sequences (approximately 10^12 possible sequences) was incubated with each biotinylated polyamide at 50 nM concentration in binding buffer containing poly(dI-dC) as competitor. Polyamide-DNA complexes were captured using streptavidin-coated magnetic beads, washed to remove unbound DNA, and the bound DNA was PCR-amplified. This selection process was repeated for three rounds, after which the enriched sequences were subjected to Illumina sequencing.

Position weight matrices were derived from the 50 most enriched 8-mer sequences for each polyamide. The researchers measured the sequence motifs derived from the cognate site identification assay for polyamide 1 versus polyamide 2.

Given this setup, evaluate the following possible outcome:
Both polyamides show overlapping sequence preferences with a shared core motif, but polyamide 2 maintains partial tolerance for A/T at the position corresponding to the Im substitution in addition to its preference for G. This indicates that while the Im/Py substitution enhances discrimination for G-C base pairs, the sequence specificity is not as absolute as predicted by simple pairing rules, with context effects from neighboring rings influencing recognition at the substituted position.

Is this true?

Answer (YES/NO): NO